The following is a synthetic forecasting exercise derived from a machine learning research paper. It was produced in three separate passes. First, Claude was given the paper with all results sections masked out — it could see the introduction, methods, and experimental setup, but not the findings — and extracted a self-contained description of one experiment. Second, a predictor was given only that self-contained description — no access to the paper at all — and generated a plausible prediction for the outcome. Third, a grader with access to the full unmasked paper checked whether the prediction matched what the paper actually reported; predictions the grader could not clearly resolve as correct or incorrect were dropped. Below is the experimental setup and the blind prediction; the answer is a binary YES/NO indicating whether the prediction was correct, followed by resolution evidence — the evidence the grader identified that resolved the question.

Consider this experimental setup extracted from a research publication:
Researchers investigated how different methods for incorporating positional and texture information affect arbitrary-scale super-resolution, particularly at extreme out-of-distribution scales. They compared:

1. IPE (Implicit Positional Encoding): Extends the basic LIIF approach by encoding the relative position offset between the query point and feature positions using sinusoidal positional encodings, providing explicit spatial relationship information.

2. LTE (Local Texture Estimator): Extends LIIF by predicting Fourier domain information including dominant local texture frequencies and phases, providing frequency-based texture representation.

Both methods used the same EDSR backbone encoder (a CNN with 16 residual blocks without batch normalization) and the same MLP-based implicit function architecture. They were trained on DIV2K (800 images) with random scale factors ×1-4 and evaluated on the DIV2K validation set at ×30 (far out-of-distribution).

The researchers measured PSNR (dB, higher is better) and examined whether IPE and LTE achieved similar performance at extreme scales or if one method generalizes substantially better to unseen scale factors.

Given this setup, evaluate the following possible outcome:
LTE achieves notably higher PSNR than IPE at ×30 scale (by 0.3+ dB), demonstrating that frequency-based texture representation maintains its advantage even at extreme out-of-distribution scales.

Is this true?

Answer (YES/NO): NO